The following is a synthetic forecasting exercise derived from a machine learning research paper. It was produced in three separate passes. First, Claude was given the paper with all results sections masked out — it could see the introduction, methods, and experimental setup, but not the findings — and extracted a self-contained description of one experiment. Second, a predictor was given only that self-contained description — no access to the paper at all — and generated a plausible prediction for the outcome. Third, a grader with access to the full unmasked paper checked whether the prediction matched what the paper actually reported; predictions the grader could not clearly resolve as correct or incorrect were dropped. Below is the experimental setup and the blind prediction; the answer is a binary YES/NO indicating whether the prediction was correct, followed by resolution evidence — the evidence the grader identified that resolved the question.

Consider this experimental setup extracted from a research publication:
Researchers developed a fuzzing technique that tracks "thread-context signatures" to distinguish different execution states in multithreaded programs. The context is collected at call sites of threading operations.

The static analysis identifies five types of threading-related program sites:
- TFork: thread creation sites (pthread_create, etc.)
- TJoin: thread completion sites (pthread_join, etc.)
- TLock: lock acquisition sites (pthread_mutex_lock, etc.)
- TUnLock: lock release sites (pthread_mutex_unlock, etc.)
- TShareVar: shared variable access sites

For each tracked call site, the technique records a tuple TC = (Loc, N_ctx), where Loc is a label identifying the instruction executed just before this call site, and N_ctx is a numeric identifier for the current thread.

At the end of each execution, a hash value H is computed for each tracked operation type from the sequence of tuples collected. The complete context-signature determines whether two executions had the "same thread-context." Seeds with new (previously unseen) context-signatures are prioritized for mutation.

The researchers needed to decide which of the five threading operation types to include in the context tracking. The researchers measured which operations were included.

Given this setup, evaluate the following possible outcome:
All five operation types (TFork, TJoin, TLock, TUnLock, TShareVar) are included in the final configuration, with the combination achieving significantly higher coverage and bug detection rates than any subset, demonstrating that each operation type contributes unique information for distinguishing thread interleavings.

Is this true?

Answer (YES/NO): NO